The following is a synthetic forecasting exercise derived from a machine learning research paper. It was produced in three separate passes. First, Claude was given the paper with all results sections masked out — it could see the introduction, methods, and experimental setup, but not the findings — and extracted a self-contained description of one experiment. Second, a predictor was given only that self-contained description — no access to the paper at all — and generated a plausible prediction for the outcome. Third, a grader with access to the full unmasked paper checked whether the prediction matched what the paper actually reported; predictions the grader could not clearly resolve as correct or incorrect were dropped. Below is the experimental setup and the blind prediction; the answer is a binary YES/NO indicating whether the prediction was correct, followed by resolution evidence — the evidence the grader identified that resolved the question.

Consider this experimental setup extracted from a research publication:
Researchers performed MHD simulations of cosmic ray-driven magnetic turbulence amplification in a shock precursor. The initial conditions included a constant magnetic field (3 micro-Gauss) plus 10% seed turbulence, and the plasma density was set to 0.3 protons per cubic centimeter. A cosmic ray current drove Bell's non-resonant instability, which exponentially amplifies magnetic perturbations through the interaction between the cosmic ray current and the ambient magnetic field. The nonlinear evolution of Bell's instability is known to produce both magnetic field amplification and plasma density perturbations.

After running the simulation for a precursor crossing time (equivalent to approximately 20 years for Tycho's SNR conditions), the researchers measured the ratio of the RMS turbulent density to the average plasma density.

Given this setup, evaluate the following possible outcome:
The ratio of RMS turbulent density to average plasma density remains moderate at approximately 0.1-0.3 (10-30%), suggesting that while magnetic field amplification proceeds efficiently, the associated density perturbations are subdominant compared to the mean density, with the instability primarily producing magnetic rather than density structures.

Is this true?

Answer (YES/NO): NO